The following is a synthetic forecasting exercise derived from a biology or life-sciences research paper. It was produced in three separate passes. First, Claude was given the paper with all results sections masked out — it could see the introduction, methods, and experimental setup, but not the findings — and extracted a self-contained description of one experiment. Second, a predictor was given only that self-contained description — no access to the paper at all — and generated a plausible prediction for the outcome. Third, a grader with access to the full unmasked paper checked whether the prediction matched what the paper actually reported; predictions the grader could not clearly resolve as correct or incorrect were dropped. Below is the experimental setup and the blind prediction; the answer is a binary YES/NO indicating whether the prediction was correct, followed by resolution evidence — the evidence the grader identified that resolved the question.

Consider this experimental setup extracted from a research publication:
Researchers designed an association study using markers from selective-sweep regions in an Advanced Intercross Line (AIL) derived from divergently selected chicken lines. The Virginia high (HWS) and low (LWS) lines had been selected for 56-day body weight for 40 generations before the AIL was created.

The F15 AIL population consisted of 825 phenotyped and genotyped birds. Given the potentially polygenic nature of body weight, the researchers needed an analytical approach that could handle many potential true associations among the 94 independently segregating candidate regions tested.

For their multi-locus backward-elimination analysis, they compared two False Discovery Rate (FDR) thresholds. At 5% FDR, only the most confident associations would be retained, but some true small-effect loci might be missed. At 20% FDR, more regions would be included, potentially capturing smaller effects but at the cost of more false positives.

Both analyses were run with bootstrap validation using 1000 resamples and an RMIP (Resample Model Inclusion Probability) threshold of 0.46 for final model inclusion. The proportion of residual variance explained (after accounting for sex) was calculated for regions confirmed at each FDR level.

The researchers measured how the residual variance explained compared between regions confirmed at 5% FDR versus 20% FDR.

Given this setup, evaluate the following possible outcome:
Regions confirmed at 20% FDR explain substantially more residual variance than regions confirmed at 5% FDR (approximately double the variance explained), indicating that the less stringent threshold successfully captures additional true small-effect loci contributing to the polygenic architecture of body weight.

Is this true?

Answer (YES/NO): NO